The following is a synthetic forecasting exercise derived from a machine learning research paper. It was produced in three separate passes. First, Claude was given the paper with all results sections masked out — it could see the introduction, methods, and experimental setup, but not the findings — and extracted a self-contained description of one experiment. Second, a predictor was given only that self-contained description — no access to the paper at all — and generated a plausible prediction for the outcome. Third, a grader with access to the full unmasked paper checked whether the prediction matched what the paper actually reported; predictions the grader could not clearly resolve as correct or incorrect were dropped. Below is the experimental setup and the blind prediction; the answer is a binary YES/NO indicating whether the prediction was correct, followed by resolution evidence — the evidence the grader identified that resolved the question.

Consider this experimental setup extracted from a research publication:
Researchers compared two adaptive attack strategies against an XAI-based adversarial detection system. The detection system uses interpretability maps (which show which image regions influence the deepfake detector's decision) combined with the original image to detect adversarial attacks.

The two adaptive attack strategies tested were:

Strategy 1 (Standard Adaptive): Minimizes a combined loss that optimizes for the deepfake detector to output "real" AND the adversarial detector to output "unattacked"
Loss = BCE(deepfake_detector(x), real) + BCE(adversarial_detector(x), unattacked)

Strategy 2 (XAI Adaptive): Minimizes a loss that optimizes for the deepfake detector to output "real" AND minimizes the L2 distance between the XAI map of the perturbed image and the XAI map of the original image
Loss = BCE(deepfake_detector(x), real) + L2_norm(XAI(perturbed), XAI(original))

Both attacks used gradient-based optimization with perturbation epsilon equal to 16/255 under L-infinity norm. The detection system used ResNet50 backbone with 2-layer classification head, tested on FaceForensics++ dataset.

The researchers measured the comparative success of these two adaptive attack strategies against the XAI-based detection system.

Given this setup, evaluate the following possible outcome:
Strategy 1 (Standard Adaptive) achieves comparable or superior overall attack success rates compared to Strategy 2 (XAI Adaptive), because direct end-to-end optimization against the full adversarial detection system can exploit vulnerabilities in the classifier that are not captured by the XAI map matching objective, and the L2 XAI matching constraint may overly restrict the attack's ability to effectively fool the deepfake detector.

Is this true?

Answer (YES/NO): YES